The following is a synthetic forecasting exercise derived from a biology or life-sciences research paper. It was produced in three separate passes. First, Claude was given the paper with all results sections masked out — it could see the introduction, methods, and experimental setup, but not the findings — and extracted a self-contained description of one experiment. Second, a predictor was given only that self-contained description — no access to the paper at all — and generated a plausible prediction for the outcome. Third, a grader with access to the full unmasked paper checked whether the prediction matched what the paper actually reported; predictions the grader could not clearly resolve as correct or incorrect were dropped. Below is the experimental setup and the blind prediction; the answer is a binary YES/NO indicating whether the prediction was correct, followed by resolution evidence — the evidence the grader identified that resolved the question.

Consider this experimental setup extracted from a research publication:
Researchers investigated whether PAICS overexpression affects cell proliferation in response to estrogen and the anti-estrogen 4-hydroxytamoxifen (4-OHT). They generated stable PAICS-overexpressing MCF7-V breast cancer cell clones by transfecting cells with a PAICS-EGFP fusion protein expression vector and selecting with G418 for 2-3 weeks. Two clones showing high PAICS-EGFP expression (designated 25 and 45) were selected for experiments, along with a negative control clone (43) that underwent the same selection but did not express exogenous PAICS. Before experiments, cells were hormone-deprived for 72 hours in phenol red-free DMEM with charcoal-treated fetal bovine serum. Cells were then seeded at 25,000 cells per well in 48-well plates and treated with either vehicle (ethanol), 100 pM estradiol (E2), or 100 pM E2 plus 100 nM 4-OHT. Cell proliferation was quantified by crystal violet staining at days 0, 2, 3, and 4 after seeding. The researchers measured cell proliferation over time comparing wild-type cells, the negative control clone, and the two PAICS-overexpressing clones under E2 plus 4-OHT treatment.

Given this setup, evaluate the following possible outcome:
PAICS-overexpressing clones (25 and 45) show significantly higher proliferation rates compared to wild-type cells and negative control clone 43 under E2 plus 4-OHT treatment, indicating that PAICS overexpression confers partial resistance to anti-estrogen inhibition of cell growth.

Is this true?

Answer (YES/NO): YES